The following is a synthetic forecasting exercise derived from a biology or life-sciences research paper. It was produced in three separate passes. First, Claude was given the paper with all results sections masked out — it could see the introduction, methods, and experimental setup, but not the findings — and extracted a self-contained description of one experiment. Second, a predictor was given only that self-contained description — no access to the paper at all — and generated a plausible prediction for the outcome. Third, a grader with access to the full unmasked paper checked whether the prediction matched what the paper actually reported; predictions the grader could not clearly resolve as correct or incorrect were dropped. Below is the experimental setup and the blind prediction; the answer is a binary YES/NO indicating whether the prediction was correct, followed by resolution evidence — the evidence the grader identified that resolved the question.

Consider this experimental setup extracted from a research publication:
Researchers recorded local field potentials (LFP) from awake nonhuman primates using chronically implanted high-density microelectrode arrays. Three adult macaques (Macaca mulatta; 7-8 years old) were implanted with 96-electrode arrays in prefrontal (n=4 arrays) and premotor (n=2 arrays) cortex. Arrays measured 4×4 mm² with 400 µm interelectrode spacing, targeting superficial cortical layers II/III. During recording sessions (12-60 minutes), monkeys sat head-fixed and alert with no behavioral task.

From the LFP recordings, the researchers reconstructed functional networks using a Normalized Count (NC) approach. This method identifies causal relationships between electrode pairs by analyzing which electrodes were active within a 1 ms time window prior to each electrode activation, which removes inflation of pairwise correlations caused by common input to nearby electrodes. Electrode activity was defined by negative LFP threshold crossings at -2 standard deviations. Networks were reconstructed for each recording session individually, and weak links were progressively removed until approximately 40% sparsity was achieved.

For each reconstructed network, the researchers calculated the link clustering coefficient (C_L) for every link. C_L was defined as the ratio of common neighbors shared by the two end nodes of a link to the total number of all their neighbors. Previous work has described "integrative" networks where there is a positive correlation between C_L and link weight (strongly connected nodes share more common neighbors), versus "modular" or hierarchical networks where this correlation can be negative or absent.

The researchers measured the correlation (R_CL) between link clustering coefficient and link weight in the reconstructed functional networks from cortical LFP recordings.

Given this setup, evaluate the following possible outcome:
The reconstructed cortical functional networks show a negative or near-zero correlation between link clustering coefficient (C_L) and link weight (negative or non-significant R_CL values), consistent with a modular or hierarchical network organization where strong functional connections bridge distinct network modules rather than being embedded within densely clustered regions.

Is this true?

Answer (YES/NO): NO